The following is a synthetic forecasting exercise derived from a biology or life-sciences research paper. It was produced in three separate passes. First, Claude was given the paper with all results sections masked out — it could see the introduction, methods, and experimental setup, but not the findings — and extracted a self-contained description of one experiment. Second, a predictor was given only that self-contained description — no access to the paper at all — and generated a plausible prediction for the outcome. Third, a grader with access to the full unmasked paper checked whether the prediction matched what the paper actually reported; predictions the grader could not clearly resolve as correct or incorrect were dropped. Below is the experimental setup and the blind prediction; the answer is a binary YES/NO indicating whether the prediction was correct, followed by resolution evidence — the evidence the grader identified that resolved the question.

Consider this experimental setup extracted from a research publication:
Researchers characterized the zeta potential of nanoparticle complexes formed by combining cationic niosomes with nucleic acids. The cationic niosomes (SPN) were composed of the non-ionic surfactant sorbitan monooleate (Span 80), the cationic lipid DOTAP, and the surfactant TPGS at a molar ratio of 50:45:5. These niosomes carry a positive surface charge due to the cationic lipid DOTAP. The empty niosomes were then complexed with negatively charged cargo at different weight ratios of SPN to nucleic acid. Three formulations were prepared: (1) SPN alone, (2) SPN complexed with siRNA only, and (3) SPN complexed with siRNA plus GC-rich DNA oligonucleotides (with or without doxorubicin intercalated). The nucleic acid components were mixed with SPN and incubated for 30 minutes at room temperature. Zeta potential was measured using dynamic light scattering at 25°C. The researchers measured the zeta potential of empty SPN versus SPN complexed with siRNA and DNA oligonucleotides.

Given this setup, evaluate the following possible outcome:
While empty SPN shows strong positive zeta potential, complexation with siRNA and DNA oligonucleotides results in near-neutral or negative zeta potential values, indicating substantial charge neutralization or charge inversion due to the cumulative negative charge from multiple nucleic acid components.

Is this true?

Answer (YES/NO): NO